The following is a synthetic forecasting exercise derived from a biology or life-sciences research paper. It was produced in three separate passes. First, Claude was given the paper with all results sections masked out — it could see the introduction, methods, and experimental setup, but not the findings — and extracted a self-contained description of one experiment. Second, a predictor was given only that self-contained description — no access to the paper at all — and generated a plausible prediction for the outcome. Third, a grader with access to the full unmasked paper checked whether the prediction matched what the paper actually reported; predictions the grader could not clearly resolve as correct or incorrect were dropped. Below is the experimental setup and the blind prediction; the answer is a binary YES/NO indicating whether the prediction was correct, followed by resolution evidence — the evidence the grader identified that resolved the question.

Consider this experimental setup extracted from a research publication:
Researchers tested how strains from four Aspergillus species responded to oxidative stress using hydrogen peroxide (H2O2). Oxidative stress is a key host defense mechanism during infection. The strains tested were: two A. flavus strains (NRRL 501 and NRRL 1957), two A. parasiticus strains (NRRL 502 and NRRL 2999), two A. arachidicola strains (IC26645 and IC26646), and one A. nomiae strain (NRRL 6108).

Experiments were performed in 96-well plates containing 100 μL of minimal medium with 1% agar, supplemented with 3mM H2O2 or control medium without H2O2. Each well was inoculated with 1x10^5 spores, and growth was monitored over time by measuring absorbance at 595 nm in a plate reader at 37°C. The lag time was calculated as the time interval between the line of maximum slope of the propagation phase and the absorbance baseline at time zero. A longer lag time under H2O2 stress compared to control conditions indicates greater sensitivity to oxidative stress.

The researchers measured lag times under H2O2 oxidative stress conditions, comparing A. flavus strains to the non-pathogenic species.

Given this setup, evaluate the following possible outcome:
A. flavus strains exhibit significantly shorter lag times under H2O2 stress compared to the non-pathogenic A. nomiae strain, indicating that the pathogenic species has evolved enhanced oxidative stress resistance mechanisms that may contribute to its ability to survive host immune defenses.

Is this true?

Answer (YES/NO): NO